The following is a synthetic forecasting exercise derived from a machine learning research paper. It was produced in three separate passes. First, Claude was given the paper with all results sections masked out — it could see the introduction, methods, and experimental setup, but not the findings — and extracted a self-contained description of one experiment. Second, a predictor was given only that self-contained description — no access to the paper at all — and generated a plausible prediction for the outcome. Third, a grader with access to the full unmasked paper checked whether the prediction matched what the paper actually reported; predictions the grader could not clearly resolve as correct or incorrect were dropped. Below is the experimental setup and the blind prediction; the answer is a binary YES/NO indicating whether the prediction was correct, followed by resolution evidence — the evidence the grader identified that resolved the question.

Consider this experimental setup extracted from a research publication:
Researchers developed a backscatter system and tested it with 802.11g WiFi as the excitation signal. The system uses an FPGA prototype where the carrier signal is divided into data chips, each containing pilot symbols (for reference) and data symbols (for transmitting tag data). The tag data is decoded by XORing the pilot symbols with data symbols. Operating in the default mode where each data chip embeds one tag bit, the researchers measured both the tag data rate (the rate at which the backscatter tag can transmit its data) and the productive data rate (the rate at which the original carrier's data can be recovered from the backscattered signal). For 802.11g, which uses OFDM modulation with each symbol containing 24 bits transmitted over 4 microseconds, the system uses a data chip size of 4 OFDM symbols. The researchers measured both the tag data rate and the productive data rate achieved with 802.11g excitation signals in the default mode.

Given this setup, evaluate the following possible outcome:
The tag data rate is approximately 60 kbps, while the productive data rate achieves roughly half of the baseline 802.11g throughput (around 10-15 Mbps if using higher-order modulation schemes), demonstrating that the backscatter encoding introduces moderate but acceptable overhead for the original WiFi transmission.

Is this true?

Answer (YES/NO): NO